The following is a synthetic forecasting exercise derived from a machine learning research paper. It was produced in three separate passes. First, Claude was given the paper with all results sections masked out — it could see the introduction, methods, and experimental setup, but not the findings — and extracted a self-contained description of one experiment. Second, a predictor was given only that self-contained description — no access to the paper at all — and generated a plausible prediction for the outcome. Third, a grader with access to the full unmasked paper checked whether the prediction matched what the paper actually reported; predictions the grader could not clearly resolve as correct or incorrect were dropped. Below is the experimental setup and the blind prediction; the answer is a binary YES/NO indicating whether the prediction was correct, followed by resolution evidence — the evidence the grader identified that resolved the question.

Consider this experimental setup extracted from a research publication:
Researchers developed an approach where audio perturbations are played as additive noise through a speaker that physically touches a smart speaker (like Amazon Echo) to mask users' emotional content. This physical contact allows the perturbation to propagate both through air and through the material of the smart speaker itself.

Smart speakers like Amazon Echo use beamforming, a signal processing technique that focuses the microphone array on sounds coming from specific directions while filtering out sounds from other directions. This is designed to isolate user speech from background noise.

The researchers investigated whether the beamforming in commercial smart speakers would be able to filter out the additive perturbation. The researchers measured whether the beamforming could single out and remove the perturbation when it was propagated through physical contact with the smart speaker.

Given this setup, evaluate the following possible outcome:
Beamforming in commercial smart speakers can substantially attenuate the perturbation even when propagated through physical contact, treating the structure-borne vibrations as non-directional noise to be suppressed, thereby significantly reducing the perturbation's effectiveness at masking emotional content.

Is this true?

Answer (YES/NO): NO